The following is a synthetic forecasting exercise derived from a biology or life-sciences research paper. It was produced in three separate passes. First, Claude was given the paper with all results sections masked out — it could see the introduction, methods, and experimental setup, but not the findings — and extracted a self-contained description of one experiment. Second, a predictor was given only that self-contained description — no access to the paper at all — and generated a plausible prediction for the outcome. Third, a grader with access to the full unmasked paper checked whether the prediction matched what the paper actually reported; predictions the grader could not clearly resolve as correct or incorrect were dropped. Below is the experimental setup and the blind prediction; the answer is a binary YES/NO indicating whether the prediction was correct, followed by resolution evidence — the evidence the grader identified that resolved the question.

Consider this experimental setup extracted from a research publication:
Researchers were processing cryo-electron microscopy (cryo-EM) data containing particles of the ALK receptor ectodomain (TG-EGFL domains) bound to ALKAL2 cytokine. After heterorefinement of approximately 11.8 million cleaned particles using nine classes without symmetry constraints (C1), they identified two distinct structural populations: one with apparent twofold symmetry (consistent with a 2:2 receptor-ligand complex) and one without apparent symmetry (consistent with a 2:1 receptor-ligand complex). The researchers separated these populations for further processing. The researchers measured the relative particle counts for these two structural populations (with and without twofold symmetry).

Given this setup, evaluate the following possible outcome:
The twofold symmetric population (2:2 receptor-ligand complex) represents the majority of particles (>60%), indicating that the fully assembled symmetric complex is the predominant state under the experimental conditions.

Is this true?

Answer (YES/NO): NO